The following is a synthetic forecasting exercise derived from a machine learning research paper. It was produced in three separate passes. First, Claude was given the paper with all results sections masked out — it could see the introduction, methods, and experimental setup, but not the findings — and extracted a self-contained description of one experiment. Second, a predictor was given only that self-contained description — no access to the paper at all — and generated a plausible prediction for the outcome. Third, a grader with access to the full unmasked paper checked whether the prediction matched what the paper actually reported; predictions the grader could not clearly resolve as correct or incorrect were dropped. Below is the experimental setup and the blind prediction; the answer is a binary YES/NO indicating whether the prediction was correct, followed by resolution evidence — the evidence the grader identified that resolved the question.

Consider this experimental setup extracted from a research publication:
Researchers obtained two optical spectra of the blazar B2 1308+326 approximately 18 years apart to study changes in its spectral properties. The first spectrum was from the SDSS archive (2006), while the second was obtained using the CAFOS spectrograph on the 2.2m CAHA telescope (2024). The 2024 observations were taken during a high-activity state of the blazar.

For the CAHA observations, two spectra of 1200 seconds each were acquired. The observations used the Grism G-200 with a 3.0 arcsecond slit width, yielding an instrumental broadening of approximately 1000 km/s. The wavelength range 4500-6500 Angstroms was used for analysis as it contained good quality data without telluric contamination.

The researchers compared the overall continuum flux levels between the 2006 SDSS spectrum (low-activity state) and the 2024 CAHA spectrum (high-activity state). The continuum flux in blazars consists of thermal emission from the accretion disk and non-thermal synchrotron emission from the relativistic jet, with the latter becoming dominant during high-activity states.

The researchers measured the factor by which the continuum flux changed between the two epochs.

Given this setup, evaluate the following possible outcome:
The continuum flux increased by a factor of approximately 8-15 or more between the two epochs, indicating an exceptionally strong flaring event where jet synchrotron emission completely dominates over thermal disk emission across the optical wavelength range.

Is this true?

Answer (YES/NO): NO